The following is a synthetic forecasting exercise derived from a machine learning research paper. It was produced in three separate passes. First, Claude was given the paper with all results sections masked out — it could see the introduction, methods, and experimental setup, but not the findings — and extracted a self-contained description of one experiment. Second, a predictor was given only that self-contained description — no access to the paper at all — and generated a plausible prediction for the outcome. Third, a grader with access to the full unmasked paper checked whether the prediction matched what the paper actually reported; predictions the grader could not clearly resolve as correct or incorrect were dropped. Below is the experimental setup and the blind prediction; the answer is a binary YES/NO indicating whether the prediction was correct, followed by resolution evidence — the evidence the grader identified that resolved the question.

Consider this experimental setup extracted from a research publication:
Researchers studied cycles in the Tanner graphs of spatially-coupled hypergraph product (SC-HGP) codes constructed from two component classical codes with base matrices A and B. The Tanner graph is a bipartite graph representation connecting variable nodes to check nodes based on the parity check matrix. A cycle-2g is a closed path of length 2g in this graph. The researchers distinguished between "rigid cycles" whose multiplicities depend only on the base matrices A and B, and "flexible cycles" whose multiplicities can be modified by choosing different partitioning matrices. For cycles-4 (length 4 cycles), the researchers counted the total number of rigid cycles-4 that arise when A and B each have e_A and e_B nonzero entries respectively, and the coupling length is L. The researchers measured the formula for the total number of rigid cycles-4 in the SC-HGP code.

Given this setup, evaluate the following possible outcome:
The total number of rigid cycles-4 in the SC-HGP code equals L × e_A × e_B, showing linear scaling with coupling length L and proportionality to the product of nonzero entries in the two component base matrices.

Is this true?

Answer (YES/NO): YES